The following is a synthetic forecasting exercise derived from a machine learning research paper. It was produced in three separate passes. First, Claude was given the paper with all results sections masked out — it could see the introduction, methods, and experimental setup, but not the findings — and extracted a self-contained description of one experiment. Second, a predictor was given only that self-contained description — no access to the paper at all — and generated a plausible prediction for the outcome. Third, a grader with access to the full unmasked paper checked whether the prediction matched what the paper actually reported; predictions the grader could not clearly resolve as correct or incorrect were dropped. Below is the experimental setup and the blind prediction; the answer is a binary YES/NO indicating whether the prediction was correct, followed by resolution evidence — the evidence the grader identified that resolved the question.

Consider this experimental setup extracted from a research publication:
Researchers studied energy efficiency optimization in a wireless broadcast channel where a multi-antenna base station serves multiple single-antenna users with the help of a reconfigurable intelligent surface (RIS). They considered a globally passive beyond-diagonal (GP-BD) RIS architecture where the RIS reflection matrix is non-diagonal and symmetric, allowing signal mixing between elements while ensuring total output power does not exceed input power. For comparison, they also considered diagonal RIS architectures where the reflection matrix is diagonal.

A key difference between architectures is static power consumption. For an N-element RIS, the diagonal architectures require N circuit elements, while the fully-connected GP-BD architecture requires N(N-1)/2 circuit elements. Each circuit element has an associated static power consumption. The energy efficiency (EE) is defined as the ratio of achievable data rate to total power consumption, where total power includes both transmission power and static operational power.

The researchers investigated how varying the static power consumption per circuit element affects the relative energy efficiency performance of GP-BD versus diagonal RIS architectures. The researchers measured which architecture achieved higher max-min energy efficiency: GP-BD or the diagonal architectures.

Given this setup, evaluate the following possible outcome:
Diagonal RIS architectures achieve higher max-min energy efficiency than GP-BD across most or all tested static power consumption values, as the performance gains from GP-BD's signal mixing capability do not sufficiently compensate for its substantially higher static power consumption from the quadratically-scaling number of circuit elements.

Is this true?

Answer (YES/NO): NO